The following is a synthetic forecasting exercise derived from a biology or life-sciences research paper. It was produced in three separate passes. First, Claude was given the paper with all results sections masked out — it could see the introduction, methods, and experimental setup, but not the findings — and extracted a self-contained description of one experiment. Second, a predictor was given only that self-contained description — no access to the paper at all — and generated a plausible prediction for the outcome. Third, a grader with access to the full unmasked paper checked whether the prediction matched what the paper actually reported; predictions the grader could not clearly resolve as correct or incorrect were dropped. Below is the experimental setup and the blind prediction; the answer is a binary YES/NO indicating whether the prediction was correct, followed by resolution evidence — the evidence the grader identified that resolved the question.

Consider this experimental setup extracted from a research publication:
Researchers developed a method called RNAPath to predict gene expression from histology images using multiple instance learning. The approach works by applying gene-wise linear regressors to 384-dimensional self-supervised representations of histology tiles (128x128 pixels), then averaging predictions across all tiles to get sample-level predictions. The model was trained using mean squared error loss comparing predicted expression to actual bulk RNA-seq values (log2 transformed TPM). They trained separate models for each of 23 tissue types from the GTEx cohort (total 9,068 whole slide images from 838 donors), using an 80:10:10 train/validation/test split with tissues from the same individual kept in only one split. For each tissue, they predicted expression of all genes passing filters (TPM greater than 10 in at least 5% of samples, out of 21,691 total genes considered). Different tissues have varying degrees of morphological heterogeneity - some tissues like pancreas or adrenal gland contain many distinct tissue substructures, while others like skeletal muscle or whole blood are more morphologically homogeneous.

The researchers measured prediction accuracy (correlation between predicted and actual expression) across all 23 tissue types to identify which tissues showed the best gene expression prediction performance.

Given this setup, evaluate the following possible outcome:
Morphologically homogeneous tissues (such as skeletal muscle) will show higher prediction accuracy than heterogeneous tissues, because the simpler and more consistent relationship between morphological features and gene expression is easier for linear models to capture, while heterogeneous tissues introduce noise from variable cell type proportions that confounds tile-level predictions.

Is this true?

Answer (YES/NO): YES